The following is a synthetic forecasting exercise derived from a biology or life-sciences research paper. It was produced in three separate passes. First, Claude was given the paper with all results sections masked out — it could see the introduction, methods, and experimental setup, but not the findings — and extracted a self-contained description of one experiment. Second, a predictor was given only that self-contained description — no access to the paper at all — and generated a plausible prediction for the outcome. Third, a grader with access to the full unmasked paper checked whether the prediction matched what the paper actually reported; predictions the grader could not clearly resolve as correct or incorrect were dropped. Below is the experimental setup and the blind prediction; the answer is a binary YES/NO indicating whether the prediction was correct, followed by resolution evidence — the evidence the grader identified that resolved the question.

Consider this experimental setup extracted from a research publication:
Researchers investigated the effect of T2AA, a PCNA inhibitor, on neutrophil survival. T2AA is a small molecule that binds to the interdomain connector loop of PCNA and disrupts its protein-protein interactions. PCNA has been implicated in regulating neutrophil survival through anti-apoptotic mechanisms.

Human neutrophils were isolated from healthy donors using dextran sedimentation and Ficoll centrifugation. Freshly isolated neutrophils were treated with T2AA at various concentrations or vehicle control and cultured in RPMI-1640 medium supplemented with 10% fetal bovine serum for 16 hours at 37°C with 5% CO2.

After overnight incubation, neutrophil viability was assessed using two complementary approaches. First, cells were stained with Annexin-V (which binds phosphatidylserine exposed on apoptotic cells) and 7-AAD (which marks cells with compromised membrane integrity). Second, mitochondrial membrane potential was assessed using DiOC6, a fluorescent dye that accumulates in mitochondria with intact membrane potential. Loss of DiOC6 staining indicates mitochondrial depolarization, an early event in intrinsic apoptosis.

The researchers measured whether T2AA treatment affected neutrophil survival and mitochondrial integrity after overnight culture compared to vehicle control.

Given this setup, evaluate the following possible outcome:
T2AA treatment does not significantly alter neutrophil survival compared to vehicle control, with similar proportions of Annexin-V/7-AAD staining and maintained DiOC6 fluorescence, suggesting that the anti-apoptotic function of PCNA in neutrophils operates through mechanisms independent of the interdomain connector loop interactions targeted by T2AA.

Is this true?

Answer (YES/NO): NO